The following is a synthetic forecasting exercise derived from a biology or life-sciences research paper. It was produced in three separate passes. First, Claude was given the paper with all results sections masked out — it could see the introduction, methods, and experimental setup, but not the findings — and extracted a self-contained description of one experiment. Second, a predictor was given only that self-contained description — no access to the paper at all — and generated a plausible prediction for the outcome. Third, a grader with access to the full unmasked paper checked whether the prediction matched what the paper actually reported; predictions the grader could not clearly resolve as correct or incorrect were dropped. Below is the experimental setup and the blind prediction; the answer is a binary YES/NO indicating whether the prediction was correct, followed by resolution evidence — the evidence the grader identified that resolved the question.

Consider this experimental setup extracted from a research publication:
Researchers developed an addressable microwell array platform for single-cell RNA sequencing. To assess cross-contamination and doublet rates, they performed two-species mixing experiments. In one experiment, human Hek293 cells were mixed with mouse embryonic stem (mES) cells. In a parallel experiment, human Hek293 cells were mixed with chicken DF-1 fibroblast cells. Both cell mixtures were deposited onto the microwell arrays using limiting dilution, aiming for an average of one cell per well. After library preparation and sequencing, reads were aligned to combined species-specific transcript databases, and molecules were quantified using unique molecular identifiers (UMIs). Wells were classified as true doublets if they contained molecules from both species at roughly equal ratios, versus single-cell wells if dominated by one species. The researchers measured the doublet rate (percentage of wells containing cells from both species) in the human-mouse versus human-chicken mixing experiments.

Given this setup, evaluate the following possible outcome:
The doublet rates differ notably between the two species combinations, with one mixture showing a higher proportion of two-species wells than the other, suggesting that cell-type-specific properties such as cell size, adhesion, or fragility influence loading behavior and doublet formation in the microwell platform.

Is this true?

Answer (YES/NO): NO